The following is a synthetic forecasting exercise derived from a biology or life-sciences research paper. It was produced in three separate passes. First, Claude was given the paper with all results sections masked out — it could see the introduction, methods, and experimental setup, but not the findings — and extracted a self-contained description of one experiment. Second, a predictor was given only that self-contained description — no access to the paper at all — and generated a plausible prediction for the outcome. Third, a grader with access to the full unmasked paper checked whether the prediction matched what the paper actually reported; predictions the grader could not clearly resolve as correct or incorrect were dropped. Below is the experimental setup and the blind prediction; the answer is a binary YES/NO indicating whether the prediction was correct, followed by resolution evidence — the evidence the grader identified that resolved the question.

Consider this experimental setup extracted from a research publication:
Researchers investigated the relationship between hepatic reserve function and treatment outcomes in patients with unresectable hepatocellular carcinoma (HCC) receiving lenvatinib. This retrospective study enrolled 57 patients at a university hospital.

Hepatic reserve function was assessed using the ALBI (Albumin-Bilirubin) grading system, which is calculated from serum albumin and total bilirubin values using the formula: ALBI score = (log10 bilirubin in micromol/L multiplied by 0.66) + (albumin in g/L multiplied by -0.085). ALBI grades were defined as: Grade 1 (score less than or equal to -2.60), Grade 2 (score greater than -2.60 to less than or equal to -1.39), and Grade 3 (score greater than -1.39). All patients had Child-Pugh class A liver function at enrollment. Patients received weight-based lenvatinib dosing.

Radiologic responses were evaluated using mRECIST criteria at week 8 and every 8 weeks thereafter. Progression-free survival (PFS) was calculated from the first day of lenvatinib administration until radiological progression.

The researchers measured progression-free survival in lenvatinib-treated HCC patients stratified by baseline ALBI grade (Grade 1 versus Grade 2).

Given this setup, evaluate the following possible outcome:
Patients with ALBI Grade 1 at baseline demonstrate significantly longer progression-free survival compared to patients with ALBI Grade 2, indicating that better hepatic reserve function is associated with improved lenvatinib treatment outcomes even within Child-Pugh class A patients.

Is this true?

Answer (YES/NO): YES